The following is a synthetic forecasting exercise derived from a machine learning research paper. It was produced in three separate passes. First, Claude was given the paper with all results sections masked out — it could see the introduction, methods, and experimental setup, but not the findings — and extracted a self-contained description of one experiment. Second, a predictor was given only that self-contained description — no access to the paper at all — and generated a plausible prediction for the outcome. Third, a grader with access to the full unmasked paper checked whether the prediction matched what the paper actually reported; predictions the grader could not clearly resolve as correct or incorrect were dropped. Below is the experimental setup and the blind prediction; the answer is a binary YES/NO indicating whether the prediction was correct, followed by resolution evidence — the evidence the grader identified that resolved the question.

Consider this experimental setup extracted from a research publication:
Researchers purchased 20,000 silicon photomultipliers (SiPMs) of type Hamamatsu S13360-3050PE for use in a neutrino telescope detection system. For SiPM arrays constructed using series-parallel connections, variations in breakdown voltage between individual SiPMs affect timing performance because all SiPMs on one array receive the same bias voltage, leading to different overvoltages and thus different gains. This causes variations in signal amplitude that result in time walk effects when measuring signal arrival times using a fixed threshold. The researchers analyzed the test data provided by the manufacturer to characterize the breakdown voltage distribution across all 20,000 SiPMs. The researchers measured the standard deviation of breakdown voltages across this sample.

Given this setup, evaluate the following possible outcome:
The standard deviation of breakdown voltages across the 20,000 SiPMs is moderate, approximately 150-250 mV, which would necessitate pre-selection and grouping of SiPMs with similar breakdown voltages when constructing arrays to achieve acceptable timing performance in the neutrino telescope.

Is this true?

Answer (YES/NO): NO